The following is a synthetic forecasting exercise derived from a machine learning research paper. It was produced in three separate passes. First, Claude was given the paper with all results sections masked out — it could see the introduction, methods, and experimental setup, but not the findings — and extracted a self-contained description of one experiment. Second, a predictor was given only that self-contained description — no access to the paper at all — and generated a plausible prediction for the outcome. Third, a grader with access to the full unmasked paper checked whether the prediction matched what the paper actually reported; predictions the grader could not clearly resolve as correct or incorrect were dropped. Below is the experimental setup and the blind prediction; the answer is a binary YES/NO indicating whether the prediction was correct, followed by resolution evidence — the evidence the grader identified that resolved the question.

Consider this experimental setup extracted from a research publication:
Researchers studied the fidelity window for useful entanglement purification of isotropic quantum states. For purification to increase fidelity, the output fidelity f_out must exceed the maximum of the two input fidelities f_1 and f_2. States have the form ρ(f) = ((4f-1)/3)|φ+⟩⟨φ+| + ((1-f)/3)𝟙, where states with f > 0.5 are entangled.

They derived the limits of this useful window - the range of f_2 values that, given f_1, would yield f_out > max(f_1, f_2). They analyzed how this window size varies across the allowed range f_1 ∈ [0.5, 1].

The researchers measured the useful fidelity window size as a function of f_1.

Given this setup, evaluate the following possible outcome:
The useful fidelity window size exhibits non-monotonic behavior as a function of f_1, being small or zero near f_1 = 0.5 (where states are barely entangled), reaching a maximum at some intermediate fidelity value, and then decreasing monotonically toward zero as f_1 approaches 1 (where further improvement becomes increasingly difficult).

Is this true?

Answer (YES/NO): YES